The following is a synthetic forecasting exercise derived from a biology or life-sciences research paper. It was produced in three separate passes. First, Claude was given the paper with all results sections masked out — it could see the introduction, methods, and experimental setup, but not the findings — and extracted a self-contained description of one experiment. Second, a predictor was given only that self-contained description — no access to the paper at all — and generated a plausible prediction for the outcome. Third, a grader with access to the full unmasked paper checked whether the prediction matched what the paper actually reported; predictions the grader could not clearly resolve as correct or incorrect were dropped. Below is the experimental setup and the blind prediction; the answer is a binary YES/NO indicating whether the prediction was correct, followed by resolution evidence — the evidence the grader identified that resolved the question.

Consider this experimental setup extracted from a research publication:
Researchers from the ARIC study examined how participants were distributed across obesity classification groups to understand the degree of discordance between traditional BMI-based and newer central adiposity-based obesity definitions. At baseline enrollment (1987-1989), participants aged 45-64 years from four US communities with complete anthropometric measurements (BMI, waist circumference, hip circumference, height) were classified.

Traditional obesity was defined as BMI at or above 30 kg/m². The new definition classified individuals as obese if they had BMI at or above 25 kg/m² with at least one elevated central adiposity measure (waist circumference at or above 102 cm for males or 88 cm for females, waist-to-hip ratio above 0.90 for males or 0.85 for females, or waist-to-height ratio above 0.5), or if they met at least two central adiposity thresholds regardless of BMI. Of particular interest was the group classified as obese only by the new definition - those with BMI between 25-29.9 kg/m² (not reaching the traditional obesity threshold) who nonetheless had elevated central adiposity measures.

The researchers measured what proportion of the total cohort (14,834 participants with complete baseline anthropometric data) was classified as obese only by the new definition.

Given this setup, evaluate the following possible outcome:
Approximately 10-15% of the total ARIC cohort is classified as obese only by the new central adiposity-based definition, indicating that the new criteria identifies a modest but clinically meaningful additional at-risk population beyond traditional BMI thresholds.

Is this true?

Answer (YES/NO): NO